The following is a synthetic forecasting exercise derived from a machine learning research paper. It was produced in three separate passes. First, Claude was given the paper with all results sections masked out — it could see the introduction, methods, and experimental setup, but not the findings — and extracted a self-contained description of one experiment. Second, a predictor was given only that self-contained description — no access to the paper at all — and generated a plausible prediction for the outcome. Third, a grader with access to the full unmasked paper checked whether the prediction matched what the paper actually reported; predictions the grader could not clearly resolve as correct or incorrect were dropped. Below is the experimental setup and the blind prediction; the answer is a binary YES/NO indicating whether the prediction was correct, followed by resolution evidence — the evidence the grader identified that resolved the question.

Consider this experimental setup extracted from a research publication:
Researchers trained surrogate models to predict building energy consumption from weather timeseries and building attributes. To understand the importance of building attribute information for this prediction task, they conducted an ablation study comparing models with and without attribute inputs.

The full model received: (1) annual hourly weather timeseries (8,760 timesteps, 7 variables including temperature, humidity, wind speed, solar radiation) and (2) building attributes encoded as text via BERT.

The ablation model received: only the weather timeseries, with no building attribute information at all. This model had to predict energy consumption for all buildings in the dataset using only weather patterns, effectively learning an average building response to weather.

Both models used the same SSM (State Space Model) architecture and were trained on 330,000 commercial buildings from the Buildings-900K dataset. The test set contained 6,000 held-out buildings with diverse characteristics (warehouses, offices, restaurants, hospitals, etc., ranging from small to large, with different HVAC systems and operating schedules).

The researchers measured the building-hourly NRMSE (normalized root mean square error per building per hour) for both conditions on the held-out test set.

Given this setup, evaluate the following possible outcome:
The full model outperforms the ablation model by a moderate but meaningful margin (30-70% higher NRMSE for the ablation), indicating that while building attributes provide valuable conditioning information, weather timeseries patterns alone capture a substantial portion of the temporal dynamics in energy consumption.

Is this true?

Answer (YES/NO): NO